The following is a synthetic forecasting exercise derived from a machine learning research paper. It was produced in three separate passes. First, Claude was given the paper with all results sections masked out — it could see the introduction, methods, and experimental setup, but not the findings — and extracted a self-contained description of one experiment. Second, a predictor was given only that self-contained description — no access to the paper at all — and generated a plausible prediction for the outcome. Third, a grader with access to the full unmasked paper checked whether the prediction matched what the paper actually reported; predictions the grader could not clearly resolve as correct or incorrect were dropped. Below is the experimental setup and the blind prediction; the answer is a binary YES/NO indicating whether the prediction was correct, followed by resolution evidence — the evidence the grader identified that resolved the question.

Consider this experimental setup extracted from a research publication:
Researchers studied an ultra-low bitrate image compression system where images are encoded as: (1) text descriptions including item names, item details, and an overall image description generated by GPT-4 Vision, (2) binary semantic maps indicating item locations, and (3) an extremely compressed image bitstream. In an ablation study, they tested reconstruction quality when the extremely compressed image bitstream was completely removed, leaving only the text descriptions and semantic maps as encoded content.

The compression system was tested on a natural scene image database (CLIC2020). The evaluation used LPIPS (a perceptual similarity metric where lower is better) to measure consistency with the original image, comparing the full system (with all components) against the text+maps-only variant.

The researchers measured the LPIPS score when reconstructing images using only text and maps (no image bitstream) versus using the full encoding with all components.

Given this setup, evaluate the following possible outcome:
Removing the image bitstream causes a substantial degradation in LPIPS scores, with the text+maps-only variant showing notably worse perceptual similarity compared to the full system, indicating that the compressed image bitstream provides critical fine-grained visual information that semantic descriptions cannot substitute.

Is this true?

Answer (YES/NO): YES